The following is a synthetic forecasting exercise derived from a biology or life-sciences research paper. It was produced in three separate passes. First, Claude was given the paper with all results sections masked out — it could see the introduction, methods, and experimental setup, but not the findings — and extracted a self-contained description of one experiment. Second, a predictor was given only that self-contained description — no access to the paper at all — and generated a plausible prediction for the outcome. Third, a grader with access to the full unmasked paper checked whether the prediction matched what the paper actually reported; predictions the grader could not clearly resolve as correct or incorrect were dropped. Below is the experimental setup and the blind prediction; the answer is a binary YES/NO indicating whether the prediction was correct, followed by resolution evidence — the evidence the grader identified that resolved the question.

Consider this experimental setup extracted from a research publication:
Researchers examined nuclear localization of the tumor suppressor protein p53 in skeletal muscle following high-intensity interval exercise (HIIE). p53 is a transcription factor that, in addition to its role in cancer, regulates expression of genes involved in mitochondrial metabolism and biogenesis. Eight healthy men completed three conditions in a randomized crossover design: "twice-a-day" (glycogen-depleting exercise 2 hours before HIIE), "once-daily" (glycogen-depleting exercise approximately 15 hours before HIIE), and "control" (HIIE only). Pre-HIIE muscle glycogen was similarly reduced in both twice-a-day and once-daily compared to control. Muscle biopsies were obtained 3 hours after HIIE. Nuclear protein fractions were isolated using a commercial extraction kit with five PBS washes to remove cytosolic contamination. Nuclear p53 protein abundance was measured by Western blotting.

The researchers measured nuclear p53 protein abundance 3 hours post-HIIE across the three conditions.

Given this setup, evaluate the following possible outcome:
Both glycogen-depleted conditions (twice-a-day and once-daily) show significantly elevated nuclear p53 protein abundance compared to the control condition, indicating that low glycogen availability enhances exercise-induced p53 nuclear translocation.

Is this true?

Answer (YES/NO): NO